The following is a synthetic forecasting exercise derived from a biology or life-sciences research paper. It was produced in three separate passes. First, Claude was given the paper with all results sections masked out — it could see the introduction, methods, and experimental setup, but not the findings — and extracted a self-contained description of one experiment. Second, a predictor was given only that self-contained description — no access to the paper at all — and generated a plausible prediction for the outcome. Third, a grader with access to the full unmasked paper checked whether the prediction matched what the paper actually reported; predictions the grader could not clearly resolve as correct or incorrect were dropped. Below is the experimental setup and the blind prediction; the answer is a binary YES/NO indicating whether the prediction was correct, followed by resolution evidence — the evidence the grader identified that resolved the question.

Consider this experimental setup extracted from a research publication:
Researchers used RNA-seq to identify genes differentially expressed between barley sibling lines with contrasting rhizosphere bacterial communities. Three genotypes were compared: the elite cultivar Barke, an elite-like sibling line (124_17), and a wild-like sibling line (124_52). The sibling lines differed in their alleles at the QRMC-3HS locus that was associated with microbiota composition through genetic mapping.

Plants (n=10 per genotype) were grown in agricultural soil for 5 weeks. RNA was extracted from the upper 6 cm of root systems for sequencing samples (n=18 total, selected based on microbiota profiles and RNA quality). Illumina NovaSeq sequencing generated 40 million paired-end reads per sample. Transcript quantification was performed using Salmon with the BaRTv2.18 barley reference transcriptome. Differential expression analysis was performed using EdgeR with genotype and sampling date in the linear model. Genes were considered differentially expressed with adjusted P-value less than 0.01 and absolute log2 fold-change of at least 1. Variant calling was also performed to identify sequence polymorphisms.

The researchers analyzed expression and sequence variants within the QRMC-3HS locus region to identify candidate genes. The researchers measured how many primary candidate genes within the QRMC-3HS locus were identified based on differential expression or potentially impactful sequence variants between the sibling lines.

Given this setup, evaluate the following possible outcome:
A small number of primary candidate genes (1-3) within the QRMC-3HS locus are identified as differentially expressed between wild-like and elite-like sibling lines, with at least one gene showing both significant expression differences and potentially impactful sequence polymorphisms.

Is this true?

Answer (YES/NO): YES